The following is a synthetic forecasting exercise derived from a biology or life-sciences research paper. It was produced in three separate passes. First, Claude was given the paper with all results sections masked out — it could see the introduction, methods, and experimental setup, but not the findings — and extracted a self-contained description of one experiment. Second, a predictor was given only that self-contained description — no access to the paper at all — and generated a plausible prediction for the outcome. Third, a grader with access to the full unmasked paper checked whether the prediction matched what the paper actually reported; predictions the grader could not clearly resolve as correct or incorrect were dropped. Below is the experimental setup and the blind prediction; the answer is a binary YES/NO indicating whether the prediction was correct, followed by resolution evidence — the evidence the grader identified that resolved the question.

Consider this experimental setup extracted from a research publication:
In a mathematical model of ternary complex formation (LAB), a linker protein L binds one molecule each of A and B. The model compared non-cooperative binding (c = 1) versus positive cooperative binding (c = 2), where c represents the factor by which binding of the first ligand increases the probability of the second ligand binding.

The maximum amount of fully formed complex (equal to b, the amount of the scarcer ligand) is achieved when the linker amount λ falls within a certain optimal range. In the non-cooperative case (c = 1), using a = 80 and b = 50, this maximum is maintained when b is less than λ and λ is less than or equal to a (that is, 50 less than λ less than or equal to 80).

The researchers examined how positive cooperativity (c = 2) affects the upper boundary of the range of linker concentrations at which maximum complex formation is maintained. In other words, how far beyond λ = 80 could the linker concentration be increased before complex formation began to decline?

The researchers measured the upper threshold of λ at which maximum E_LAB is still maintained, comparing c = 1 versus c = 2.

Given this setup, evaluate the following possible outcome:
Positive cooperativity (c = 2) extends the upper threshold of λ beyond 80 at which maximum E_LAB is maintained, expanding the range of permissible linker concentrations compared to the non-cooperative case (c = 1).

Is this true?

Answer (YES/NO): YES